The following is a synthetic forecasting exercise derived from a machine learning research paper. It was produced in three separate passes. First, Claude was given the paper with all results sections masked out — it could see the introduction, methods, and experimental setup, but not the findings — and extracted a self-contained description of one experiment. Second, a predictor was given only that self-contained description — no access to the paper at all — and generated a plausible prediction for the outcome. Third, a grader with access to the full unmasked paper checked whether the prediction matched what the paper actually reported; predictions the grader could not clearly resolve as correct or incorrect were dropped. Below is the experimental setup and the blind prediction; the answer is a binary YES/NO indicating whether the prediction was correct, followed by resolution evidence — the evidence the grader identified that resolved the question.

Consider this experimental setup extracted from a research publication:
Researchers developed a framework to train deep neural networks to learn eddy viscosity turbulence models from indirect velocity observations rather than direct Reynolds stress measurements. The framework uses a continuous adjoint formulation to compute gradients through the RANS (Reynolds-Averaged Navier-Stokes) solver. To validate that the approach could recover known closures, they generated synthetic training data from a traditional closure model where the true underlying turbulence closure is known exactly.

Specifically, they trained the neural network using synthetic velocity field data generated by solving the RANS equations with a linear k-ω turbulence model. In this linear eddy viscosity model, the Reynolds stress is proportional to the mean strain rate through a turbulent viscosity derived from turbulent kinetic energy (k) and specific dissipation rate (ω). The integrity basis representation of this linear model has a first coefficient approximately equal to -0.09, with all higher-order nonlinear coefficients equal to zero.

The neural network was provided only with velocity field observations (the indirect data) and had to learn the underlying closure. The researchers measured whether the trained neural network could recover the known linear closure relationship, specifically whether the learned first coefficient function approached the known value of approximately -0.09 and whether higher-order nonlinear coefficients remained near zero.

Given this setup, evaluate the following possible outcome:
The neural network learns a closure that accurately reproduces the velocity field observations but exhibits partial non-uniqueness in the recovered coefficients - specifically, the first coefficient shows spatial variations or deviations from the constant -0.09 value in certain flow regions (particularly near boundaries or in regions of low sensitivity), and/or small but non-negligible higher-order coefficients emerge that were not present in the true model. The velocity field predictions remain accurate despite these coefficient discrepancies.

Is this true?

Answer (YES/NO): NO